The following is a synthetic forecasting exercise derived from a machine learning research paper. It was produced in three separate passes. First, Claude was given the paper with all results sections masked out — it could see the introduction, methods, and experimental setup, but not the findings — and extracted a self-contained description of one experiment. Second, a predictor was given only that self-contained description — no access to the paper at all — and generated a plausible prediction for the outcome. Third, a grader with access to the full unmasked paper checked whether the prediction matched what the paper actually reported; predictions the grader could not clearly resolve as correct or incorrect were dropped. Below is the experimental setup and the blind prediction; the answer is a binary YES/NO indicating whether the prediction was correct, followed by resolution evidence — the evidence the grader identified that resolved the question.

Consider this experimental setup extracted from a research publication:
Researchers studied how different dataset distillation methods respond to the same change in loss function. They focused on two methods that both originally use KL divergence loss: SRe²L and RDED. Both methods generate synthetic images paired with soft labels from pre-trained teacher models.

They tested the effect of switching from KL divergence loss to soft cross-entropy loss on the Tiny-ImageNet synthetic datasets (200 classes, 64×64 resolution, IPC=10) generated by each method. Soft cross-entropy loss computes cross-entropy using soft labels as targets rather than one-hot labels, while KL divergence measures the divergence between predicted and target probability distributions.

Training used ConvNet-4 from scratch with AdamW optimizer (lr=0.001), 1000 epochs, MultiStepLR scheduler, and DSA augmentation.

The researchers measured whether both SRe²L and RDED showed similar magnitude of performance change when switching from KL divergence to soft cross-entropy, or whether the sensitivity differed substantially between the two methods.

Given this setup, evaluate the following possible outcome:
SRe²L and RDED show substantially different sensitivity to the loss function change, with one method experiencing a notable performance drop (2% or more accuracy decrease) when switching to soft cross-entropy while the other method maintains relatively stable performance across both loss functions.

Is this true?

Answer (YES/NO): NO